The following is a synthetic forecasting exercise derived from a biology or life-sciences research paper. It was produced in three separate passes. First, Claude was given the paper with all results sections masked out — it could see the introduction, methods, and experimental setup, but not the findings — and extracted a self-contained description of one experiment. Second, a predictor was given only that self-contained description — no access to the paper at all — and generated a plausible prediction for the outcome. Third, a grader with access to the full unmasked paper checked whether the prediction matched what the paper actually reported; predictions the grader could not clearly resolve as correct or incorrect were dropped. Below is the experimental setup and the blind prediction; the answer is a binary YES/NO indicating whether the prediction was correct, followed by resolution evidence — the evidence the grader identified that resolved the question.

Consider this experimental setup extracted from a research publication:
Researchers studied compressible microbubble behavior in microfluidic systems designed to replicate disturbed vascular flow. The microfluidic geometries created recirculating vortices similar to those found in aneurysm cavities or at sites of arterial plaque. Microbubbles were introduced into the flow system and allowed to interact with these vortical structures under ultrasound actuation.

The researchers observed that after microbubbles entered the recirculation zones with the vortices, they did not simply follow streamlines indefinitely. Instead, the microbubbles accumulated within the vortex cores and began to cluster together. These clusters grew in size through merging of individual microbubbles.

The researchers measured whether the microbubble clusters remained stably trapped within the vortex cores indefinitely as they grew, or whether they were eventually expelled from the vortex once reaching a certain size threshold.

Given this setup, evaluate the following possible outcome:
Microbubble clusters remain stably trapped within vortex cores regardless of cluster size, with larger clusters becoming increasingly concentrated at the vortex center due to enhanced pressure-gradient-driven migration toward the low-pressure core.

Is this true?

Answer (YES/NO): NO